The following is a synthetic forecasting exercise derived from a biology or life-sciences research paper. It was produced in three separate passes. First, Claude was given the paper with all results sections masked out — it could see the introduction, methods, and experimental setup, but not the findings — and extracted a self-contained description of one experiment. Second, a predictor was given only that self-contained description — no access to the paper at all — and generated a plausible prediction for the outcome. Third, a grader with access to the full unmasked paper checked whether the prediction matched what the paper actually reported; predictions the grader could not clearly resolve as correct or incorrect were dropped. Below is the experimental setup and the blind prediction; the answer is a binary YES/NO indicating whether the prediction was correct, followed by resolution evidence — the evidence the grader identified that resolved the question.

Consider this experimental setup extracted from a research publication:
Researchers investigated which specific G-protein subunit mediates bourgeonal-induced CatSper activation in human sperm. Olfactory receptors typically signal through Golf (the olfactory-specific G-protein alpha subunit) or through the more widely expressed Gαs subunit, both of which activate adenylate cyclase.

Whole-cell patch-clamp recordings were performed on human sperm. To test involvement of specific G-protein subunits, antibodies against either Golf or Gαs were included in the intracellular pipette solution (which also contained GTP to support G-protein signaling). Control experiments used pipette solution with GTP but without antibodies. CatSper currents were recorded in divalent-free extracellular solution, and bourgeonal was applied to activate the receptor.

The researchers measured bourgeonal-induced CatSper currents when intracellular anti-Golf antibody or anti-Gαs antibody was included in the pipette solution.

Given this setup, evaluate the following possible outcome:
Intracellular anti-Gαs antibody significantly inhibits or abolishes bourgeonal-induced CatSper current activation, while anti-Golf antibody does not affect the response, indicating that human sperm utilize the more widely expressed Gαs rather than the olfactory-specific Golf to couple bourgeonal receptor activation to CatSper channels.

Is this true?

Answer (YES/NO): YES